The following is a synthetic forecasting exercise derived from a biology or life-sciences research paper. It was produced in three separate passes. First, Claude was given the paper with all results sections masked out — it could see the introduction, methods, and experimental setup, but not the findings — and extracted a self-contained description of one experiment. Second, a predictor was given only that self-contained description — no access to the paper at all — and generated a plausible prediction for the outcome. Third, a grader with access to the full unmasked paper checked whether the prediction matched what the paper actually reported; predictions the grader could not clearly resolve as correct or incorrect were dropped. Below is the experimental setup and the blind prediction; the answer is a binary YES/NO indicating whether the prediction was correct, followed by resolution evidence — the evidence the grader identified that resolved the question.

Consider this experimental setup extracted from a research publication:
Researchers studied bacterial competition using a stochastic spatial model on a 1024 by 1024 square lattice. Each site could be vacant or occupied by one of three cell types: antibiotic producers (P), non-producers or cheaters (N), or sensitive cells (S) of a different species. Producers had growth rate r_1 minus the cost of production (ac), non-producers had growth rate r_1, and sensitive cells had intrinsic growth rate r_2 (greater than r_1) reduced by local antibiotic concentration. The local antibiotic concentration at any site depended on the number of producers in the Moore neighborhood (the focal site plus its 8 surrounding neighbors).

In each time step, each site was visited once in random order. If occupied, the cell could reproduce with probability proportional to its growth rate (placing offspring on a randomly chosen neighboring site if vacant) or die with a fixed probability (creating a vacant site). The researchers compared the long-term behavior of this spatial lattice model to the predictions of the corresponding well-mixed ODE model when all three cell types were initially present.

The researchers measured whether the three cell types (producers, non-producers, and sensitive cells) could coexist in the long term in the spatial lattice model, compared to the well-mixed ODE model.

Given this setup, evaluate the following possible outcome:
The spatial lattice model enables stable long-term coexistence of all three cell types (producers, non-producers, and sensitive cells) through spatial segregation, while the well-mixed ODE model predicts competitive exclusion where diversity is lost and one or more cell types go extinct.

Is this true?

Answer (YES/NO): YES